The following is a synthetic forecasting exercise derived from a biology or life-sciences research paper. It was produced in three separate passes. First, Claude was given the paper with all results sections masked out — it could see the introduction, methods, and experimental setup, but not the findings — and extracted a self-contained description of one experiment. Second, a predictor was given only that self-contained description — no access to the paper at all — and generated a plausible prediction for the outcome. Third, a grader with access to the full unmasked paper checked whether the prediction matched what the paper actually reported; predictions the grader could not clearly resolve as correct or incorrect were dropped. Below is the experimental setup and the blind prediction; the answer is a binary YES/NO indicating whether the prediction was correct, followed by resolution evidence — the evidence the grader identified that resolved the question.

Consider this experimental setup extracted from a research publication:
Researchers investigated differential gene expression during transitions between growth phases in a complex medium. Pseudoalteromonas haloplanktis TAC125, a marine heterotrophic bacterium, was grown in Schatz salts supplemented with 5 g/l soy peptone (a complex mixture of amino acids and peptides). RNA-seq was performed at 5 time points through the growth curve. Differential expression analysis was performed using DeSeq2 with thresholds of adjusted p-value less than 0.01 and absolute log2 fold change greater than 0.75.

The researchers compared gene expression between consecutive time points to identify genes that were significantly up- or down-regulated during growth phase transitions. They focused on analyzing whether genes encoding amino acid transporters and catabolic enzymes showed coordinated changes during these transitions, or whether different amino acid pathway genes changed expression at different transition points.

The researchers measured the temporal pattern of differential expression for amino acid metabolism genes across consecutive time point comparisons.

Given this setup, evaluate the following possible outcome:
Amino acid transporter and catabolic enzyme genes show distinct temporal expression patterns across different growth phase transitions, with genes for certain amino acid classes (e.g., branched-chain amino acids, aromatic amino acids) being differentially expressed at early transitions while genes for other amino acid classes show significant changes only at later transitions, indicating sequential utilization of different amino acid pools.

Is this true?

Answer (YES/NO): NO